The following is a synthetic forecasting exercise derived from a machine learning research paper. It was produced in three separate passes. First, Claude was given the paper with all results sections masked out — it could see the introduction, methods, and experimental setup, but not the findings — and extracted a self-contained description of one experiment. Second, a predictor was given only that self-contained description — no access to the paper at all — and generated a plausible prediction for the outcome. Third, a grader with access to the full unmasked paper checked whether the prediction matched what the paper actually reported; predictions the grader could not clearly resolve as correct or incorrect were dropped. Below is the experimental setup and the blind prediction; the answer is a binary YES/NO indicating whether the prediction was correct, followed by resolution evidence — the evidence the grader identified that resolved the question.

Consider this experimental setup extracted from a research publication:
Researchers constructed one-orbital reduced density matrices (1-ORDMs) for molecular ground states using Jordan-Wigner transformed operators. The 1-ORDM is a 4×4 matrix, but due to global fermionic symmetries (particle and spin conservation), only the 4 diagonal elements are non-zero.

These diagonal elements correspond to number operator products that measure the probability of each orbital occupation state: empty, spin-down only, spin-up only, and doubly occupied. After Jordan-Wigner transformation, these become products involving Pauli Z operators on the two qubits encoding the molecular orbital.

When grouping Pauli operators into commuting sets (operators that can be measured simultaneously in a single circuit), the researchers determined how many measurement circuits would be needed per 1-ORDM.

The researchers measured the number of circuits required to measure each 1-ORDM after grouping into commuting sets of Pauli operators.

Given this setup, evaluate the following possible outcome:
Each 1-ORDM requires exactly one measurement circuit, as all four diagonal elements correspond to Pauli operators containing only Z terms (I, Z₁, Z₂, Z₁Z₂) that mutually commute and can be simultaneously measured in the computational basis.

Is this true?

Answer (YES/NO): YES